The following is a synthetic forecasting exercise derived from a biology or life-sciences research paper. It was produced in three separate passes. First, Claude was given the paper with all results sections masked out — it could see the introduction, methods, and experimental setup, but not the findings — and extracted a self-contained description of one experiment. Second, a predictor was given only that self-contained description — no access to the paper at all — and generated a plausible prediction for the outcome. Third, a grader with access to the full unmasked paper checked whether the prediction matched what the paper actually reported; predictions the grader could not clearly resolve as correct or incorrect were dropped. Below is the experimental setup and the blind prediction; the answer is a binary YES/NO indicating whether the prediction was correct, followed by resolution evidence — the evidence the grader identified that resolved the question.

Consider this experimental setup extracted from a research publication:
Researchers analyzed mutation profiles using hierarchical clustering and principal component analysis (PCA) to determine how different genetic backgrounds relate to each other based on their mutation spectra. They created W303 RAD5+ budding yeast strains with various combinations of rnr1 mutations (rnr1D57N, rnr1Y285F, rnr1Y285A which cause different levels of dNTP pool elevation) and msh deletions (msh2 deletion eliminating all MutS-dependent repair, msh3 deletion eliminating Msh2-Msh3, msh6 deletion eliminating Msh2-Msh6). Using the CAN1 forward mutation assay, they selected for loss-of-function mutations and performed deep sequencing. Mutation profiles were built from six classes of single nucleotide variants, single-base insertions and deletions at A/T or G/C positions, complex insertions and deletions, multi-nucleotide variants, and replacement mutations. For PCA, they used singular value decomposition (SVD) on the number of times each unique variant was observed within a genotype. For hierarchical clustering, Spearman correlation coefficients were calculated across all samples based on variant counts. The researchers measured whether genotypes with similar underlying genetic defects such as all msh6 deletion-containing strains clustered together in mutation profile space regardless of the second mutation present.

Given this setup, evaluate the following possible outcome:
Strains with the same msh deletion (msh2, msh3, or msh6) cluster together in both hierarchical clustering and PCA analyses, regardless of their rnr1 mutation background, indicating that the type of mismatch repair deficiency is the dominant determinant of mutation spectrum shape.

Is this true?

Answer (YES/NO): NO